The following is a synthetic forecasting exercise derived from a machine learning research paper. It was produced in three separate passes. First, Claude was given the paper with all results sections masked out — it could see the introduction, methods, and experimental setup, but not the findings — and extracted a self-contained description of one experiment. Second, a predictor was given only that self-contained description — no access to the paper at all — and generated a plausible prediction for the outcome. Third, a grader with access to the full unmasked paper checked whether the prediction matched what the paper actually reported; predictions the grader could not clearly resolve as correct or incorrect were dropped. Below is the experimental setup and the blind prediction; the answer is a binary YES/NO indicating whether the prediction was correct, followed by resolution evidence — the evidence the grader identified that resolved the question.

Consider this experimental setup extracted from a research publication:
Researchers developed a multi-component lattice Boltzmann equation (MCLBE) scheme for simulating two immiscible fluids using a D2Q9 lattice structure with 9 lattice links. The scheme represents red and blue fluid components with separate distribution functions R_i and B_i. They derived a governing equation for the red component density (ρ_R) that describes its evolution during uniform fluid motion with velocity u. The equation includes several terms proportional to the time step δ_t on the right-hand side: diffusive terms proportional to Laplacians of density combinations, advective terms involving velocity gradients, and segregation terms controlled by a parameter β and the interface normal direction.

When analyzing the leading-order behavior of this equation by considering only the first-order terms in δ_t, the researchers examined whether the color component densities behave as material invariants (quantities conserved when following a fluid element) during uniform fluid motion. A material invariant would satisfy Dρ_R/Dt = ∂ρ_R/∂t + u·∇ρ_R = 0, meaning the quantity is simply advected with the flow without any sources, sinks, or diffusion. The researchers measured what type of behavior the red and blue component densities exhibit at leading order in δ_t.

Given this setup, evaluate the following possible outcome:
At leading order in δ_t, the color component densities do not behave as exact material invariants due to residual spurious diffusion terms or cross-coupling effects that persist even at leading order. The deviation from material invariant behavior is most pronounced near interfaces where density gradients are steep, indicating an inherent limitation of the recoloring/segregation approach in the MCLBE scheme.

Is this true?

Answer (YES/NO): NO